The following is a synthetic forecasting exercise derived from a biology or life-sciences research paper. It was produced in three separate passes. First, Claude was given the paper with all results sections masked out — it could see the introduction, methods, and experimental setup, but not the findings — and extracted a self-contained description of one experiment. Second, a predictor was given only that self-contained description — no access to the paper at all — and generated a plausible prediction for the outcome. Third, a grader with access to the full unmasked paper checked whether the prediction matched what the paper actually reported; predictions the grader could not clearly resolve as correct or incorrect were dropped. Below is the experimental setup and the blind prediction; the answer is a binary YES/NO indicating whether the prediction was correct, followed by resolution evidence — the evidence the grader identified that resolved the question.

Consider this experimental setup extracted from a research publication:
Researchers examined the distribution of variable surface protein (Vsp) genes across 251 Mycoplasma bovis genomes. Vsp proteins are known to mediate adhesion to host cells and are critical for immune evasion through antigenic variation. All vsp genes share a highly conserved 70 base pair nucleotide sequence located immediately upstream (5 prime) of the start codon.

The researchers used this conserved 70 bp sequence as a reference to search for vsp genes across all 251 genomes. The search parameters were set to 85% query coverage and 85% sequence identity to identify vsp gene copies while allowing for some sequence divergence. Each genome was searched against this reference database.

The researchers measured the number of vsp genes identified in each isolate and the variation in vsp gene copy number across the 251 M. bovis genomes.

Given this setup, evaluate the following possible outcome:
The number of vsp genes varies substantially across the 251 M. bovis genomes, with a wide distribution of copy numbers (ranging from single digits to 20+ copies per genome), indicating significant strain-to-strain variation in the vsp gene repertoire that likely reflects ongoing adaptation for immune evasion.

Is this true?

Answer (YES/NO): NO